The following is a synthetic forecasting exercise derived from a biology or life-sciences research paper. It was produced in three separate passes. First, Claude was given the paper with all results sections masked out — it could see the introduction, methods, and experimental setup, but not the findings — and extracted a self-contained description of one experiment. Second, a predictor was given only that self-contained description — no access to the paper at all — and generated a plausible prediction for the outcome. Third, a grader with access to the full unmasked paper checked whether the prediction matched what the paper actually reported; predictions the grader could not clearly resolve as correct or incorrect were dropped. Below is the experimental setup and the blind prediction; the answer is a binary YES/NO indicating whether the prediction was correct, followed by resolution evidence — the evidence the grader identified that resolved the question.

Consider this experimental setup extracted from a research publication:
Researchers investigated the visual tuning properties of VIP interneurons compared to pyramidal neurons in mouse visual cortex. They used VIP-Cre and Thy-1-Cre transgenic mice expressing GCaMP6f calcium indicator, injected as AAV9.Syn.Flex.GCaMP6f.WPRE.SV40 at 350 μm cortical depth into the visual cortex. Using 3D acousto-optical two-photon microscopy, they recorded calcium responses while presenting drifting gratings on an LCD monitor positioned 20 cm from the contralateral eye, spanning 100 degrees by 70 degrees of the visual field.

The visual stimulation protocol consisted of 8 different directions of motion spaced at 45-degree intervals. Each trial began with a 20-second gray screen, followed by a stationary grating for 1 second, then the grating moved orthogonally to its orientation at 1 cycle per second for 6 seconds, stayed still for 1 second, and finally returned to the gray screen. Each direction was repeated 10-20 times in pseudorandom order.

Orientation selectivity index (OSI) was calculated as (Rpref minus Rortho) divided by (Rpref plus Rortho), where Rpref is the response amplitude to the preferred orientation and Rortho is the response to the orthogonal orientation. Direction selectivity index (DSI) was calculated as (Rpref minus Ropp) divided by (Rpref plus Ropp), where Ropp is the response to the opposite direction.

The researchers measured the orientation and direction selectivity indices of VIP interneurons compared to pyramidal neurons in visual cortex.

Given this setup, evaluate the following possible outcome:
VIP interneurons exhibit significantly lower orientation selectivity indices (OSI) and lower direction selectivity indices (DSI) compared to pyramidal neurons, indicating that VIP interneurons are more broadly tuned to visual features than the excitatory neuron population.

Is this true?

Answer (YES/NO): YES